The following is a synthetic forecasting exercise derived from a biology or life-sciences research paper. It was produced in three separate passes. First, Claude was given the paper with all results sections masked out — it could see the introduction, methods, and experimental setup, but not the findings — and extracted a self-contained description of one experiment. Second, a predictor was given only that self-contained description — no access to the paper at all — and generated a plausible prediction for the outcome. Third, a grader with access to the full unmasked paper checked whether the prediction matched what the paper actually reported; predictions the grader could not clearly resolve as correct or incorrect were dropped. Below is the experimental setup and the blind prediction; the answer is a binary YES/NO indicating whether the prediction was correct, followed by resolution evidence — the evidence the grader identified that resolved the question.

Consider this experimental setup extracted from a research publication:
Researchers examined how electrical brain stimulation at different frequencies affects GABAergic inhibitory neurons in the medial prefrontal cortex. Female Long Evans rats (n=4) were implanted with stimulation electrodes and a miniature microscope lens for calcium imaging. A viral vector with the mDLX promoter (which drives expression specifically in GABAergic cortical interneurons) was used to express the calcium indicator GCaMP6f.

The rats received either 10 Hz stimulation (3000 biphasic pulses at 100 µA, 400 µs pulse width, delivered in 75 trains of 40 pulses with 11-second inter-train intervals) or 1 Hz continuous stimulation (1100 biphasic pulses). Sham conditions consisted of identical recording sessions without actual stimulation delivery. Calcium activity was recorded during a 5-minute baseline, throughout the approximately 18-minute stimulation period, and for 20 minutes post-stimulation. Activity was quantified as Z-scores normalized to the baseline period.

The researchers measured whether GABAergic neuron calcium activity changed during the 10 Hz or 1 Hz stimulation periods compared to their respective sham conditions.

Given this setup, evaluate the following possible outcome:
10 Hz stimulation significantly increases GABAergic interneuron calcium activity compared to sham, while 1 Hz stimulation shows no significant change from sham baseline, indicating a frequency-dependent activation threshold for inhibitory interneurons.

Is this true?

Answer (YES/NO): NO